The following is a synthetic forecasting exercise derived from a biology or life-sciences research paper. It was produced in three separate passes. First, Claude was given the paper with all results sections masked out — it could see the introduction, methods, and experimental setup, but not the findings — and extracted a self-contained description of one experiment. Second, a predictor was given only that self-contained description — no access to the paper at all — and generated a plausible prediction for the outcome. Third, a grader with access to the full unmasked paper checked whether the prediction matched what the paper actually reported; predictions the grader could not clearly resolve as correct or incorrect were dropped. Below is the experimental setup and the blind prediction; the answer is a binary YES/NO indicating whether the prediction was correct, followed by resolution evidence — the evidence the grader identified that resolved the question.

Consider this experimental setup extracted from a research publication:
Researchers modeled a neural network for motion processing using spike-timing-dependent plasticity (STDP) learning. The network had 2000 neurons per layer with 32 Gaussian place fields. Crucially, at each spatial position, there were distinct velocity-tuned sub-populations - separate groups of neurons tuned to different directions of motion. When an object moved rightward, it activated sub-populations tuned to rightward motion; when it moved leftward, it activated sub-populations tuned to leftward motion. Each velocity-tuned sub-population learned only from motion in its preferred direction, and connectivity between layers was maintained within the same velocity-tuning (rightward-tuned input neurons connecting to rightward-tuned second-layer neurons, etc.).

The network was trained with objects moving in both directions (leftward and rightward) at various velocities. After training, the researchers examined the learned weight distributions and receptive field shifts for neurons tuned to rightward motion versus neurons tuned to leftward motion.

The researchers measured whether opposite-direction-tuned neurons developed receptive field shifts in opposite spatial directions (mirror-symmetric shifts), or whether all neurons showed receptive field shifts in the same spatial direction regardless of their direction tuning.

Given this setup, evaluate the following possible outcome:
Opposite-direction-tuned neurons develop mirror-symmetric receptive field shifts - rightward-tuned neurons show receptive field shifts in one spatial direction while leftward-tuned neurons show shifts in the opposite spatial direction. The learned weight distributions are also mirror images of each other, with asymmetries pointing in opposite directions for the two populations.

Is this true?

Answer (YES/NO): YES